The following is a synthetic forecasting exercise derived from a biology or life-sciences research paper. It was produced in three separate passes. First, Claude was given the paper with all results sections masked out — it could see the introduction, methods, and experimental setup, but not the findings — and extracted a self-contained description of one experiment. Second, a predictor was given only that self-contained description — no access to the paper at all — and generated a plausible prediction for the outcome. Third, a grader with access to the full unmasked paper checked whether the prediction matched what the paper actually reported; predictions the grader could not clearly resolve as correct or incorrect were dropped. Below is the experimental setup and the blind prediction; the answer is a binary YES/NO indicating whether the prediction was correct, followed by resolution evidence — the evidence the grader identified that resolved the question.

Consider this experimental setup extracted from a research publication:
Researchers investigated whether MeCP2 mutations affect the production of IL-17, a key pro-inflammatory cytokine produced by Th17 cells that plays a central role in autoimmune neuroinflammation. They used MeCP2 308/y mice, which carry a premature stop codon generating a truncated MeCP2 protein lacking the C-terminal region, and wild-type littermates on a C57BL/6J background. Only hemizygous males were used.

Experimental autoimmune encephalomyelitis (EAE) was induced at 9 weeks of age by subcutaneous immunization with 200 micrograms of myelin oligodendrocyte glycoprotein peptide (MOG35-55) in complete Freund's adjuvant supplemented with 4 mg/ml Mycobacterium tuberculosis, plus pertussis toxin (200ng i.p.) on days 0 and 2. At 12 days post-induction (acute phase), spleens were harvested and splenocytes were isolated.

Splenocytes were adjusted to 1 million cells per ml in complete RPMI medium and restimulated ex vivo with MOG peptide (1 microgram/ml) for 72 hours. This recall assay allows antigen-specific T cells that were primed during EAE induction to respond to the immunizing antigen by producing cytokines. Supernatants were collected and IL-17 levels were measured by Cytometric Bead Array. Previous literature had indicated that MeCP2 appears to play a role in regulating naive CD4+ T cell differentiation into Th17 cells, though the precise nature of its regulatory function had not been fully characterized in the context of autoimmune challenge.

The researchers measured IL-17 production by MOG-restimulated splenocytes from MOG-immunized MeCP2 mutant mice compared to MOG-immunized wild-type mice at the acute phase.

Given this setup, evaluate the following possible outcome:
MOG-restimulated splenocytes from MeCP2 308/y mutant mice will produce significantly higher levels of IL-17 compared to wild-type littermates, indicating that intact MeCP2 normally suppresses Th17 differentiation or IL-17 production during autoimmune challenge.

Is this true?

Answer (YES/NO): NO